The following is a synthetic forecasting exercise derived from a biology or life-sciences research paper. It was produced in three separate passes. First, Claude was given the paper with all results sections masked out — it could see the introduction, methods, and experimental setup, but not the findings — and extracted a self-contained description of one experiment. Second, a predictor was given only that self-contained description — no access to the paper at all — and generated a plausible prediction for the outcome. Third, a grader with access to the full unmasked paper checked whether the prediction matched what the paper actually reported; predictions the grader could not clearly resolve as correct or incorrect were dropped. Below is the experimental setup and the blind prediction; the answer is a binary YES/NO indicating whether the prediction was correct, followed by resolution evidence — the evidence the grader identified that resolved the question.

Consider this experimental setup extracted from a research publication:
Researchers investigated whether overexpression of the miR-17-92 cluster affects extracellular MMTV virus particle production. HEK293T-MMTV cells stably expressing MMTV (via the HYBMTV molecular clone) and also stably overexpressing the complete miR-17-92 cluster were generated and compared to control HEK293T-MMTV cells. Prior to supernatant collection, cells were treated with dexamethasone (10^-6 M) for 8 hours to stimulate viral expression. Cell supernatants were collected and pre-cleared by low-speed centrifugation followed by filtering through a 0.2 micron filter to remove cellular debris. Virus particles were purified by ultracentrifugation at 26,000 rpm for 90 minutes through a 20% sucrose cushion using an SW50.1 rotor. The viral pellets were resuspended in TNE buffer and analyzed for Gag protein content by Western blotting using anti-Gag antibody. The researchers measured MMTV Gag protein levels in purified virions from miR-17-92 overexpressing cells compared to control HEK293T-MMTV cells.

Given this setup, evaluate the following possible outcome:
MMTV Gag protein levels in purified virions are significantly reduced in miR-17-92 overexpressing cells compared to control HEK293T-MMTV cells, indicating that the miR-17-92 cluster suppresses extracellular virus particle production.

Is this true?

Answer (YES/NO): YES